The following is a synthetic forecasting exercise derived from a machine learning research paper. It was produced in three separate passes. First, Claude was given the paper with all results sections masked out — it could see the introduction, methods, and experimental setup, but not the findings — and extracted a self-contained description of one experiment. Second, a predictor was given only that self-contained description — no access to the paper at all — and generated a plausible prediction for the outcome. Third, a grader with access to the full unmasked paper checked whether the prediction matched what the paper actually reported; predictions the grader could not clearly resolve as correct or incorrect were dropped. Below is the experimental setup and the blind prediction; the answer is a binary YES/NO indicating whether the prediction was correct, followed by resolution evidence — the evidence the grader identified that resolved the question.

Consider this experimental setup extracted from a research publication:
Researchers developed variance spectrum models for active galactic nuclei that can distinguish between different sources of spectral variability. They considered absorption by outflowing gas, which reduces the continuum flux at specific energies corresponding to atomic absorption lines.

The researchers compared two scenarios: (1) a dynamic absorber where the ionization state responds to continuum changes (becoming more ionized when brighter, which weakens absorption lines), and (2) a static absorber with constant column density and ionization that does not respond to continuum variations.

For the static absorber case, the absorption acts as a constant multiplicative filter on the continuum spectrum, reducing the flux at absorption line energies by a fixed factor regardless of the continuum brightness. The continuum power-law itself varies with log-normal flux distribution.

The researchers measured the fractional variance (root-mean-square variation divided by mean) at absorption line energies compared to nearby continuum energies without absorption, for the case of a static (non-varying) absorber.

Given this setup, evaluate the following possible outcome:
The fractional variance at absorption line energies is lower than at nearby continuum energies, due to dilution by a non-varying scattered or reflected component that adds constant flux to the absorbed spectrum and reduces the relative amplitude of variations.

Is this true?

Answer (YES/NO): NO